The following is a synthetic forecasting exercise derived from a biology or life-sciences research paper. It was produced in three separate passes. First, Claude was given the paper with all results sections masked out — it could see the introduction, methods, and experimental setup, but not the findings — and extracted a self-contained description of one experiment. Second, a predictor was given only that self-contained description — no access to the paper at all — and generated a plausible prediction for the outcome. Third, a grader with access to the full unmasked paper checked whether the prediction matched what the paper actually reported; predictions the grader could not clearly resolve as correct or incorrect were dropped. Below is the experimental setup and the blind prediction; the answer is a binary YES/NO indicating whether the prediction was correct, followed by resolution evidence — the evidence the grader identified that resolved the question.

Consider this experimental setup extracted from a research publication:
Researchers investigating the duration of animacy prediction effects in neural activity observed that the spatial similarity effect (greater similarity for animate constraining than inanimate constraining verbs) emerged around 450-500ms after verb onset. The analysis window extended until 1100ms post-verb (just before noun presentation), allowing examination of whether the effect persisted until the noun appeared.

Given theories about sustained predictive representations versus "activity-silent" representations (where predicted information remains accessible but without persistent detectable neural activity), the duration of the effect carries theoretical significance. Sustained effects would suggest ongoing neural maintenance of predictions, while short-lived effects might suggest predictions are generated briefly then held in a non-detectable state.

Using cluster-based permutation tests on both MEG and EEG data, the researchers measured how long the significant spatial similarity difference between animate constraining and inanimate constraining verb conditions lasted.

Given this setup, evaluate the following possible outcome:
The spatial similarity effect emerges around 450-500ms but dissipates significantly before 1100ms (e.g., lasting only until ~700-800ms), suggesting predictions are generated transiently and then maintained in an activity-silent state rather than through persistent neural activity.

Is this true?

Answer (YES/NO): YES